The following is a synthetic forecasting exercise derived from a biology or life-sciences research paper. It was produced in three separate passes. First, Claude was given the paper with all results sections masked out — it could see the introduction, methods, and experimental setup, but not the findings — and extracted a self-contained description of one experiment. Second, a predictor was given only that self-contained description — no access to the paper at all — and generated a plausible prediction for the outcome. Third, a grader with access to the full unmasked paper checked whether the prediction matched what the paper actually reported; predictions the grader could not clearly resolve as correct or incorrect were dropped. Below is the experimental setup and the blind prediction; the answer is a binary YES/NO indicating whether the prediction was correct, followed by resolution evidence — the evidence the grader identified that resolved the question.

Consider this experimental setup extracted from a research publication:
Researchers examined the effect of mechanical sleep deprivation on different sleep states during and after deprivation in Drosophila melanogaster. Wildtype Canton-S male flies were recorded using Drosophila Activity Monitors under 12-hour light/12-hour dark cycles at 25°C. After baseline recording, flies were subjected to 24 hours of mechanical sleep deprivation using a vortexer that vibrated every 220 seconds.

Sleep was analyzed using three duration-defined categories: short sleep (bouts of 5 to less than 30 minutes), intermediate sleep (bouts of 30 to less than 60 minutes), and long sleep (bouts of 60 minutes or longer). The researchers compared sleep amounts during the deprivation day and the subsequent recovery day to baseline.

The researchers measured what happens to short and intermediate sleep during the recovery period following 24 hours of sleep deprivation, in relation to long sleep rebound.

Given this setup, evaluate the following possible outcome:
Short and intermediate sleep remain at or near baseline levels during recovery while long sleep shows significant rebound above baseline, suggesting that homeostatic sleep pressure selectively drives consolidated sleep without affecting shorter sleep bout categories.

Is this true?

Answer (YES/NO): NO